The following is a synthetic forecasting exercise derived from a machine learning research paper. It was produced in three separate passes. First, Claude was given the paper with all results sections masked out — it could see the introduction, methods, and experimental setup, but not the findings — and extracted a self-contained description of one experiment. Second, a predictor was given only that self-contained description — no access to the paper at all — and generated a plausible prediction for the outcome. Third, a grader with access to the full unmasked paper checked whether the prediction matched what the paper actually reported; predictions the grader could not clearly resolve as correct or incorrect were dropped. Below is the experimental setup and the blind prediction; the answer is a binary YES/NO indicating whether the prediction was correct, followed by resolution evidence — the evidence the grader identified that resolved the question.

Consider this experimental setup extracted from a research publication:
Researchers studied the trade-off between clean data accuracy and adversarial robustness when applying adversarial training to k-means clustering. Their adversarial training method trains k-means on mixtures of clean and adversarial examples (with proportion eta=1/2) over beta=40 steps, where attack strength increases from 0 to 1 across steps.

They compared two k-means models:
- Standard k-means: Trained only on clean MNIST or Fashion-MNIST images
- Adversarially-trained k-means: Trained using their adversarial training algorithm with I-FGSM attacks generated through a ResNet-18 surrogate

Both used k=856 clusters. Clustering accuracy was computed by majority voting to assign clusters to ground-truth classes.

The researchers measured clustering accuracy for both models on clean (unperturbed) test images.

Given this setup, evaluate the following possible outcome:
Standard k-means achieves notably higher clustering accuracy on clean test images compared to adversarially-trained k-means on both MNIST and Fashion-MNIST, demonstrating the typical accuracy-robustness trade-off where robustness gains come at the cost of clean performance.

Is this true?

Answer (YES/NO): NO